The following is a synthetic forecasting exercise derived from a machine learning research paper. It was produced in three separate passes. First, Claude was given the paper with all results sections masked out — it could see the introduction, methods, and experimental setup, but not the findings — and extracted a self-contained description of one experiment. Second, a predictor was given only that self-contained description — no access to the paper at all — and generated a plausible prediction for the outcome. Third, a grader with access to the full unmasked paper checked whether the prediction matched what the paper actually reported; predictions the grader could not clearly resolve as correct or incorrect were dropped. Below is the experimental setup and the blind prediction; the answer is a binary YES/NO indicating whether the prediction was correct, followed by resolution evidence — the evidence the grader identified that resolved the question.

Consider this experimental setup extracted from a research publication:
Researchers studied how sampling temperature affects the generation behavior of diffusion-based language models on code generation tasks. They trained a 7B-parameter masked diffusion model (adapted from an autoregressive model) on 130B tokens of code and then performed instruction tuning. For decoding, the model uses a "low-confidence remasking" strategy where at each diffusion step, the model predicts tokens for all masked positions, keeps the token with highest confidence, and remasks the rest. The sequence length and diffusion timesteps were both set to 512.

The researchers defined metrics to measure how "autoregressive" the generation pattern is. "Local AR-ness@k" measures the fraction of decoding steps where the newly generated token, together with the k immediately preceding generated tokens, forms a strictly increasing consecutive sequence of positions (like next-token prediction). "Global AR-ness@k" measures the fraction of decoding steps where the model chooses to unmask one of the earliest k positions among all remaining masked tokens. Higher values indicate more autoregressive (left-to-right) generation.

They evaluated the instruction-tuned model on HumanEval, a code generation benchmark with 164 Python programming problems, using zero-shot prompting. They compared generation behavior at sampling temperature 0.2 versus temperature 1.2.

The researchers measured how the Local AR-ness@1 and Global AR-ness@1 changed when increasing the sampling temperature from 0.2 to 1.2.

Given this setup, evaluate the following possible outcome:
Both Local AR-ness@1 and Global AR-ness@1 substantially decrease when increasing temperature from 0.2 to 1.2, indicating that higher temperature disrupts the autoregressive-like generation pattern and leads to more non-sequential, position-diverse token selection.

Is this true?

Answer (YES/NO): YES